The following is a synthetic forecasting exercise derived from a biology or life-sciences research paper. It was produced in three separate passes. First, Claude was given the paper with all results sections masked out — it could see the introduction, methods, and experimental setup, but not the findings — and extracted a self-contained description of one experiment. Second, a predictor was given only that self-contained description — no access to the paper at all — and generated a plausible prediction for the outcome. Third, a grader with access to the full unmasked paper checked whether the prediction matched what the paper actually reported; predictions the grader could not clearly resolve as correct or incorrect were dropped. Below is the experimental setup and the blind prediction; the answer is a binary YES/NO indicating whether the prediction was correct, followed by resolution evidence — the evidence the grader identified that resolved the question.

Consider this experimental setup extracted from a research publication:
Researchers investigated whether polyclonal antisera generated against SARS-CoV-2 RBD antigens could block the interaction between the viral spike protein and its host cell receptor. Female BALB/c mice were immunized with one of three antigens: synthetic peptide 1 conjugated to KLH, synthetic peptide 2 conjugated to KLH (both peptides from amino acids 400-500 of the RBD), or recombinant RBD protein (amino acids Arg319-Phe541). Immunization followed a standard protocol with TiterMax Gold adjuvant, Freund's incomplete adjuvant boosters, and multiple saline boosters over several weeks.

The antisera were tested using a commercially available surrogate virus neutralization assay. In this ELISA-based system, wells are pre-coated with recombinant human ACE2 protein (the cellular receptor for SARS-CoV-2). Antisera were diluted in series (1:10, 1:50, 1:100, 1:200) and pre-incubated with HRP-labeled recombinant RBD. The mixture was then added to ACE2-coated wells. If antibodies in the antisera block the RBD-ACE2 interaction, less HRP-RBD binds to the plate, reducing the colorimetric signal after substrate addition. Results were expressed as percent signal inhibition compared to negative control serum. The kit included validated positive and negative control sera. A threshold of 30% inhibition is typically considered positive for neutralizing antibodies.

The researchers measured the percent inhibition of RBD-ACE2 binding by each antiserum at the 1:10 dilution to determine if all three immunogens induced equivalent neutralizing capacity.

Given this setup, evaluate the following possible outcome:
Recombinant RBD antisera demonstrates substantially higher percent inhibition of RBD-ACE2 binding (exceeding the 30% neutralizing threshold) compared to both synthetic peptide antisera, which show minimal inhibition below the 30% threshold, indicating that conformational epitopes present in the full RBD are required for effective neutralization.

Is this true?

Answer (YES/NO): YES